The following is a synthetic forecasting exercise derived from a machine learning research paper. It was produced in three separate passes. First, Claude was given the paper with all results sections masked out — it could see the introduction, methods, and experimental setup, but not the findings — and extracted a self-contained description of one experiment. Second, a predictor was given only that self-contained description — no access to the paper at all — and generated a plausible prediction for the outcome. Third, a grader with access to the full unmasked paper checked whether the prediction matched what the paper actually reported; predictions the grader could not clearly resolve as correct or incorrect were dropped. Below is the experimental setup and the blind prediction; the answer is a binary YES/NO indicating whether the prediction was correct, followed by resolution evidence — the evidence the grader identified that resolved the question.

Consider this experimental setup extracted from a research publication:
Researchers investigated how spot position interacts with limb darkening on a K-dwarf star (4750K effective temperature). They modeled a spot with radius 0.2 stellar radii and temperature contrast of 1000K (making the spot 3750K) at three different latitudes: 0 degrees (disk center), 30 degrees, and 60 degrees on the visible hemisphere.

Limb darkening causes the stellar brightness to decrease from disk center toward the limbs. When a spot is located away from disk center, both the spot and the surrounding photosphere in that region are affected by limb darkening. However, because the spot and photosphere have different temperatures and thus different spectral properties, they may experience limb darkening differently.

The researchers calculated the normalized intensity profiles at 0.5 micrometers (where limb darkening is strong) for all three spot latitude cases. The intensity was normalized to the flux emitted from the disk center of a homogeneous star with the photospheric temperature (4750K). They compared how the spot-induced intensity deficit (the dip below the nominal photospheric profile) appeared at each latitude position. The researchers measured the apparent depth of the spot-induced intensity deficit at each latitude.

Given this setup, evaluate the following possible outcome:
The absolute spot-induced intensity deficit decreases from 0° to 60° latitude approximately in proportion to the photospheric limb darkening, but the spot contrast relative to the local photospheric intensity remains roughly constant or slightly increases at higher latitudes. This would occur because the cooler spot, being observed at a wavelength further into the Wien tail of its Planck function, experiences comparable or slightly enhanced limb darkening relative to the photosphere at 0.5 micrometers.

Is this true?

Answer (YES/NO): NO